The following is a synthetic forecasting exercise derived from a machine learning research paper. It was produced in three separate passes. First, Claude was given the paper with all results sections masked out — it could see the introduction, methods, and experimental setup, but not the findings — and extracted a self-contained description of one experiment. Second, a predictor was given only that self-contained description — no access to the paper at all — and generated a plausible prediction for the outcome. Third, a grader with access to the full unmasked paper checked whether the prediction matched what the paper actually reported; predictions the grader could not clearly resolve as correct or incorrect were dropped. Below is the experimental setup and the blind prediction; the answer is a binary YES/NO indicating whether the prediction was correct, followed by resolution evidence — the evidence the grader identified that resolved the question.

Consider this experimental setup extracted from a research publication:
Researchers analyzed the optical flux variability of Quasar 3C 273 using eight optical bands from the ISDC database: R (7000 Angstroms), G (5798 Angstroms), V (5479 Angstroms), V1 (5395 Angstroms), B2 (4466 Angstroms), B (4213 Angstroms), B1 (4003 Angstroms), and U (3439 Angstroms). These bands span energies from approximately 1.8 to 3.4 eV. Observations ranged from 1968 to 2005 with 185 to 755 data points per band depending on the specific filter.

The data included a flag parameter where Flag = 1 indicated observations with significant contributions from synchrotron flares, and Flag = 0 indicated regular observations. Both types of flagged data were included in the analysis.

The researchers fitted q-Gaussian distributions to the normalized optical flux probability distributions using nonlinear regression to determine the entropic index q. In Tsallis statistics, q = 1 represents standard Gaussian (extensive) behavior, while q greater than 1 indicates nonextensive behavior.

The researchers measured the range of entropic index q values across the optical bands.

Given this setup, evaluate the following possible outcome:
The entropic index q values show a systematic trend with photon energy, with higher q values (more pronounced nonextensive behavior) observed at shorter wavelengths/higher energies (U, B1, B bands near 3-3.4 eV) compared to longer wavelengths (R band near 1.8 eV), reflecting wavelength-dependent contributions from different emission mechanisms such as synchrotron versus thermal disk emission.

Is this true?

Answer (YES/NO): NO